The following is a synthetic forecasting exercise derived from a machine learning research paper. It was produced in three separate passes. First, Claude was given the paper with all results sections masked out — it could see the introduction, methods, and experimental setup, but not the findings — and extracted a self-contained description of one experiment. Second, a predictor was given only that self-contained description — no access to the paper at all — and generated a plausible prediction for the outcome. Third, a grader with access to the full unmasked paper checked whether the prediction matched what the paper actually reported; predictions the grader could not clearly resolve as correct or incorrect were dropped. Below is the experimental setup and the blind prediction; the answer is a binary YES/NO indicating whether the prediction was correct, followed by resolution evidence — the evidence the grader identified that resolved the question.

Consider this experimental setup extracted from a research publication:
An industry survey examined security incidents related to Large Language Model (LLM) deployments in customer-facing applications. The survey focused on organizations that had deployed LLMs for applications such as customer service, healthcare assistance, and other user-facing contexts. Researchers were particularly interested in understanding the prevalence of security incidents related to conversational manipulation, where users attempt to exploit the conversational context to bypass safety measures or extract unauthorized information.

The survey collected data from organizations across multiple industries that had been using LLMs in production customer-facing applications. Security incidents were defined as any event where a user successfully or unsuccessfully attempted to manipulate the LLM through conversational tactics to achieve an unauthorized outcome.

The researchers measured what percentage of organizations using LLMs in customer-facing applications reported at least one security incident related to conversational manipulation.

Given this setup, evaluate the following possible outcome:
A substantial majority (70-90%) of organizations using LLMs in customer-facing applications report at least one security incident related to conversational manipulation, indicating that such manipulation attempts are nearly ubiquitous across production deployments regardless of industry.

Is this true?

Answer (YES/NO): NO